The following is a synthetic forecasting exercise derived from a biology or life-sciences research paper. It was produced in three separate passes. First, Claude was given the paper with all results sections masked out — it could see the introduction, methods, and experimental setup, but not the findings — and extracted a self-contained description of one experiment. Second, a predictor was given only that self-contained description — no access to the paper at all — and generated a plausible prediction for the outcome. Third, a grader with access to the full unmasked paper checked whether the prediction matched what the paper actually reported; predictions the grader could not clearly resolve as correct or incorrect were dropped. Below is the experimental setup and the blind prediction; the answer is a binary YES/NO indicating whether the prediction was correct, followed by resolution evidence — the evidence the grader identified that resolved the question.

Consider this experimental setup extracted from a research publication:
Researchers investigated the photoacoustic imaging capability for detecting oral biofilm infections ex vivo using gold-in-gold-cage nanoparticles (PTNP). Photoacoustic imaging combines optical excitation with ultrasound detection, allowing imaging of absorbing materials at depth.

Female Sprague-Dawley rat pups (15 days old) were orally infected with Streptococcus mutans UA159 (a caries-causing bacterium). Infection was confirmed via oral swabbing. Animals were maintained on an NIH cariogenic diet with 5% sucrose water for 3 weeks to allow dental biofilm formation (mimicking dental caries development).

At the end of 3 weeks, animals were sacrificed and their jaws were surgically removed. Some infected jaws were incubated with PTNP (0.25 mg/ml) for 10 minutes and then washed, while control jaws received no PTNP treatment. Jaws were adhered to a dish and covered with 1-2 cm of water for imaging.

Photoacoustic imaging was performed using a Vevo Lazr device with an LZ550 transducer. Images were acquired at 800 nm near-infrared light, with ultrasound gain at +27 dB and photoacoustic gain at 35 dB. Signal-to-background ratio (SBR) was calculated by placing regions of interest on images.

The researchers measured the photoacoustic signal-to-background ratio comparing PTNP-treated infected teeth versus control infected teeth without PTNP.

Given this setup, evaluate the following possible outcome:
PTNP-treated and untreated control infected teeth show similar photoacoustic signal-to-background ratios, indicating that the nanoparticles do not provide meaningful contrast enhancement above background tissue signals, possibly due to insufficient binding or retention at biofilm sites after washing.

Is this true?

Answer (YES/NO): NO